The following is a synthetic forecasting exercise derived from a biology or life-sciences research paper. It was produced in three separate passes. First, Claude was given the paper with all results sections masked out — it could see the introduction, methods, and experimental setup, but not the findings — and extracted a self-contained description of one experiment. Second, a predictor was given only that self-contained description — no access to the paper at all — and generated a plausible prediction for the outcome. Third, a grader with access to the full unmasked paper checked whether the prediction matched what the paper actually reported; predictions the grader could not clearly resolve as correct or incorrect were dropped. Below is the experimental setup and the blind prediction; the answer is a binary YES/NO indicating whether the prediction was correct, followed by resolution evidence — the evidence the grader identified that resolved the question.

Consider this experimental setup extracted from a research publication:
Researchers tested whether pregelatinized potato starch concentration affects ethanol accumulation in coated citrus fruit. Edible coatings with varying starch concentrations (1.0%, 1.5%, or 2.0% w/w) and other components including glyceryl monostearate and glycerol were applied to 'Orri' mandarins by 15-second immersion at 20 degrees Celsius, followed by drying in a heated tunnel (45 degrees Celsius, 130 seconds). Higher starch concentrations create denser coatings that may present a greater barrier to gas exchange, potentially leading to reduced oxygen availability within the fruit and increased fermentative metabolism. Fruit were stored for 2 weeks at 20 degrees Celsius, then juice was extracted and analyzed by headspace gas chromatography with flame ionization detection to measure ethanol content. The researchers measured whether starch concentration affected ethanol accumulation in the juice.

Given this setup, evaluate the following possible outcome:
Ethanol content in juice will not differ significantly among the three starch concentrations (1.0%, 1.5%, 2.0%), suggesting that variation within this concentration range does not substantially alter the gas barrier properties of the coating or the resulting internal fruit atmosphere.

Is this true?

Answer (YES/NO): YES